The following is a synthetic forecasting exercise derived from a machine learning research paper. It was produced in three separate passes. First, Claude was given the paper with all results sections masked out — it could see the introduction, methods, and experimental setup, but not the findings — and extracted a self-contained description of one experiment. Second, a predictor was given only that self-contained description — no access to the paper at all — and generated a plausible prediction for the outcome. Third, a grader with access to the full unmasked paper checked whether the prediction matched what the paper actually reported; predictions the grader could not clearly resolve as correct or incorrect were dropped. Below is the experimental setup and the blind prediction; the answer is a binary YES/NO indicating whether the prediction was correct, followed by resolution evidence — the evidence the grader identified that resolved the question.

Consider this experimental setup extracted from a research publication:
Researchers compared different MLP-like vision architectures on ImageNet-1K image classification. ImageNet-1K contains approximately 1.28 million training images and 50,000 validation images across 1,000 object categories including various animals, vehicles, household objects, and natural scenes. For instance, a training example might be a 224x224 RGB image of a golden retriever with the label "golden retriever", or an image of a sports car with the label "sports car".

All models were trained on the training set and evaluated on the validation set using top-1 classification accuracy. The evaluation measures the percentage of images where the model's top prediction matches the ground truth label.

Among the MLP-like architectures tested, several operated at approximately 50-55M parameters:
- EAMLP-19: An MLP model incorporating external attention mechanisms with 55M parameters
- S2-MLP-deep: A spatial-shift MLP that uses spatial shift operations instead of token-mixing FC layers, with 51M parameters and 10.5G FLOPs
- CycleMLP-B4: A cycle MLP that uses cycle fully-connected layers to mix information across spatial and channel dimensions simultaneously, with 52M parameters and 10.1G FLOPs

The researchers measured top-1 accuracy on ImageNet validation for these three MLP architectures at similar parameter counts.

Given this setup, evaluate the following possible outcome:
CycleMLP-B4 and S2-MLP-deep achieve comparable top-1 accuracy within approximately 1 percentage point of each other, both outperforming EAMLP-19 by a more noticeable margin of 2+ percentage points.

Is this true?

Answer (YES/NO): NO